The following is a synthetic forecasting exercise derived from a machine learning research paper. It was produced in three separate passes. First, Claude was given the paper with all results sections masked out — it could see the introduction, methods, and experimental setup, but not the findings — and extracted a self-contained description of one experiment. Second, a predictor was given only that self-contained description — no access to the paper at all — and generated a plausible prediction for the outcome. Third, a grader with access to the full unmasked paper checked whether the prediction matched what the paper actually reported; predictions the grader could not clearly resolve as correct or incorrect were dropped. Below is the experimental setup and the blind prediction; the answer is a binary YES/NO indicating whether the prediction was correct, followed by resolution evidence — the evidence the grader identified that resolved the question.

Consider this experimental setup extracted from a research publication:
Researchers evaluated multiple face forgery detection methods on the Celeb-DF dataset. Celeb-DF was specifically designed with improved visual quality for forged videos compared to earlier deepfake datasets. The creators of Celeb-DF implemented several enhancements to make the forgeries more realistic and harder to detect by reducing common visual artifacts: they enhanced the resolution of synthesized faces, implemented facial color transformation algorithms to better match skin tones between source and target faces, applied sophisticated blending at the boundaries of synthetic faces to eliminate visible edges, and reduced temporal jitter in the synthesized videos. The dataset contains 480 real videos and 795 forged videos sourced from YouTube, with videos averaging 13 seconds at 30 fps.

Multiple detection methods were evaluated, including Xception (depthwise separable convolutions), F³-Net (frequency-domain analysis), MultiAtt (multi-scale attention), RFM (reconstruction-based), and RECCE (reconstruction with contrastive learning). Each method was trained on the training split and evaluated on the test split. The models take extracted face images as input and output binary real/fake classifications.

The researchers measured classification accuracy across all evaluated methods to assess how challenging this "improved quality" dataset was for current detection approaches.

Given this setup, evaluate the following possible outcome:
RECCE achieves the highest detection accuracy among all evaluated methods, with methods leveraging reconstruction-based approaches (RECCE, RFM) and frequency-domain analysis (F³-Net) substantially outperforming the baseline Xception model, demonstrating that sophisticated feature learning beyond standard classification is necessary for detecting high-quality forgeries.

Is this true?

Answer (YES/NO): NO